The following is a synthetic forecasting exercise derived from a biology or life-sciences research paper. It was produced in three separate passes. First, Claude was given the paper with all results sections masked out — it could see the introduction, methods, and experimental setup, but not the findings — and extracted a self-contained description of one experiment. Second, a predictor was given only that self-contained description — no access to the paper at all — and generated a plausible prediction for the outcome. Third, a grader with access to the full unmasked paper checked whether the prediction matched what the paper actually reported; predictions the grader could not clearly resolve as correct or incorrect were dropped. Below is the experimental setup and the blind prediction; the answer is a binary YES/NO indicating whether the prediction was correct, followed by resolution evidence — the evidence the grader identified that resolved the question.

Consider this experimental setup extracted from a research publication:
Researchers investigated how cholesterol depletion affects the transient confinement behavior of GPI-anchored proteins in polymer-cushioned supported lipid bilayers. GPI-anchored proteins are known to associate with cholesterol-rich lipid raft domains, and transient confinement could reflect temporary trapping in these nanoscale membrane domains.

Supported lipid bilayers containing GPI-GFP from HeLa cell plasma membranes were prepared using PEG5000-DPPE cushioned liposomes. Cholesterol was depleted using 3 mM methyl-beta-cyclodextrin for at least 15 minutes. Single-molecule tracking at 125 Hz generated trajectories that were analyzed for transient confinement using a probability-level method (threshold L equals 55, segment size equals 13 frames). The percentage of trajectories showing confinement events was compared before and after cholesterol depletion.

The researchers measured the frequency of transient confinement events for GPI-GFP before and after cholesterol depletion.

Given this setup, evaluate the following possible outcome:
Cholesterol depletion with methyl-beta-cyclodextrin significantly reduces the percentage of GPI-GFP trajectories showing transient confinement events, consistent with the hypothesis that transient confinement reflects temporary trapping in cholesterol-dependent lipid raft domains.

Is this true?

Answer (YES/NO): NO